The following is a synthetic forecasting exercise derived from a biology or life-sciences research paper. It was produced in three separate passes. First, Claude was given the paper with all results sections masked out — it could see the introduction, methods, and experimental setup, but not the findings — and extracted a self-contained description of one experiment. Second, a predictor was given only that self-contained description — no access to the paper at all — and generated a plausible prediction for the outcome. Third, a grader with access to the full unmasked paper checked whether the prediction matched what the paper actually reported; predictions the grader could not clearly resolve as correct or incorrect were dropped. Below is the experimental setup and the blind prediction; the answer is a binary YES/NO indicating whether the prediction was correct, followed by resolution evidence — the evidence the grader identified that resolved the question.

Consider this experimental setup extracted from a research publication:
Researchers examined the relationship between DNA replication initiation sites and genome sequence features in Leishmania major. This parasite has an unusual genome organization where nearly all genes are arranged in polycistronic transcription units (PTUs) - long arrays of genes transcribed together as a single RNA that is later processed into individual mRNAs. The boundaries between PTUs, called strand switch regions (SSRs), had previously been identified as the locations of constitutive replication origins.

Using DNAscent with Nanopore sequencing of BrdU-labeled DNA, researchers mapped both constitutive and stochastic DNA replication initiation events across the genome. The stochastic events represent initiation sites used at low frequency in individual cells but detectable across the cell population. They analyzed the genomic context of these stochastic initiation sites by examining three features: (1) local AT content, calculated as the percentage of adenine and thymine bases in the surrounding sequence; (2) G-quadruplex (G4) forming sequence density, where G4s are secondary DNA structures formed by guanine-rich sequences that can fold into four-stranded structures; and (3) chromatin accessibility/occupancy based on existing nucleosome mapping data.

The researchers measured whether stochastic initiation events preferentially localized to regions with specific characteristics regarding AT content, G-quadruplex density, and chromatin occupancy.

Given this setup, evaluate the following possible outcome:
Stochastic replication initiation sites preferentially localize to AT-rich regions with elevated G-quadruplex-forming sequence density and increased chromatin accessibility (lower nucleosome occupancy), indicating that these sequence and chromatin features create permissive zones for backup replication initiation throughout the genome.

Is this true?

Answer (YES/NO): YES